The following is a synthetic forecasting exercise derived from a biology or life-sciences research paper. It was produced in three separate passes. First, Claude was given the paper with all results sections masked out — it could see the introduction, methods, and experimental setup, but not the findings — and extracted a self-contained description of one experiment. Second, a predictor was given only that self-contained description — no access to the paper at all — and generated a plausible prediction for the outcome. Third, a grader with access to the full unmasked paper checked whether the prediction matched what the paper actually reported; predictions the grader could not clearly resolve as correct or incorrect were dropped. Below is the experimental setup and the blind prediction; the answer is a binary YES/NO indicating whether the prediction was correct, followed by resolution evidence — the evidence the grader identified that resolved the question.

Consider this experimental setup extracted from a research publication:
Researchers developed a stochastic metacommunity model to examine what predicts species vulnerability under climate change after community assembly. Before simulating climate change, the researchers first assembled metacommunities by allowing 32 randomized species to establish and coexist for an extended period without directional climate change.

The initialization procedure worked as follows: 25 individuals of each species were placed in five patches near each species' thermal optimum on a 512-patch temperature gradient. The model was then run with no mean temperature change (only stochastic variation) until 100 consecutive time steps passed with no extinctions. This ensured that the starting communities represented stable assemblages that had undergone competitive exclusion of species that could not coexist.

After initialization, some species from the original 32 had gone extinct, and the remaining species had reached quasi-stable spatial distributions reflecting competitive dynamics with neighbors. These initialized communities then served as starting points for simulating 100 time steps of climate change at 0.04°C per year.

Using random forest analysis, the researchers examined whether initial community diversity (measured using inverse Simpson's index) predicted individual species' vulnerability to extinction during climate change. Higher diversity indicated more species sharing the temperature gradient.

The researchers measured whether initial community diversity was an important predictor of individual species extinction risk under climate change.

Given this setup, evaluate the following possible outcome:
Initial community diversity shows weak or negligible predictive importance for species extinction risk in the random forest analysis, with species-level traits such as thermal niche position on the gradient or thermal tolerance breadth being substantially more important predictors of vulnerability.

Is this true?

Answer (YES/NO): NO